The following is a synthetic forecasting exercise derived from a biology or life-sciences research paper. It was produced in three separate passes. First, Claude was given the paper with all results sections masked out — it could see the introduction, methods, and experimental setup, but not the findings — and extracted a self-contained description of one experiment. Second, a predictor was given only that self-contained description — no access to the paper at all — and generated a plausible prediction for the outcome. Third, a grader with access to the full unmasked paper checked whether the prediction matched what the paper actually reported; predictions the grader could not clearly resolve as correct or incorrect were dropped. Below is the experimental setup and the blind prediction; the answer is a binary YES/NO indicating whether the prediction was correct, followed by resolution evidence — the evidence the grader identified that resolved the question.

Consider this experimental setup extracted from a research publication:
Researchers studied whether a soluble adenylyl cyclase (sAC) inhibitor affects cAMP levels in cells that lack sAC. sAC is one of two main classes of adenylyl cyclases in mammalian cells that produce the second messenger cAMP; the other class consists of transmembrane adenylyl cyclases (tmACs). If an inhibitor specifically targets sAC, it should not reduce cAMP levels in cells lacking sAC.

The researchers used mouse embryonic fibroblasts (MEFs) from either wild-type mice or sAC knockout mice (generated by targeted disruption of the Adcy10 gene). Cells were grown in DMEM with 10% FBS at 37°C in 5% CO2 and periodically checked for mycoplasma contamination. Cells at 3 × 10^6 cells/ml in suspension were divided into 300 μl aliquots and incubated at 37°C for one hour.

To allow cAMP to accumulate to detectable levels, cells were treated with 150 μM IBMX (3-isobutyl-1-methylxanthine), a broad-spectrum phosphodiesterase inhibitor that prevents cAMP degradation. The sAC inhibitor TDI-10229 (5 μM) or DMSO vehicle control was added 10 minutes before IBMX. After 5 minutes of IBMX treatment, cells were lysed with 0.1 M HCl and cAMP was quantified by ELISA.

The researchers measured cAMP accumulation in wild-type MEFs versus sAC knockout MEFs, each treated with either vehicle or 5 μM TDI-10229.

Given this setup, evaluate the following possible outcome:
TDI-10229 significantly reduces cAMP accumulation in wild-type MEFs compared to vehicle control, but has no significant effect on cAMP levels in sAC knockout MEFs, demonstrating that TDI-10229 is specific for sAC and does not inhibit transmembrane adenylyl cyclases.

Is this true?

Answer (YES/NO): YES